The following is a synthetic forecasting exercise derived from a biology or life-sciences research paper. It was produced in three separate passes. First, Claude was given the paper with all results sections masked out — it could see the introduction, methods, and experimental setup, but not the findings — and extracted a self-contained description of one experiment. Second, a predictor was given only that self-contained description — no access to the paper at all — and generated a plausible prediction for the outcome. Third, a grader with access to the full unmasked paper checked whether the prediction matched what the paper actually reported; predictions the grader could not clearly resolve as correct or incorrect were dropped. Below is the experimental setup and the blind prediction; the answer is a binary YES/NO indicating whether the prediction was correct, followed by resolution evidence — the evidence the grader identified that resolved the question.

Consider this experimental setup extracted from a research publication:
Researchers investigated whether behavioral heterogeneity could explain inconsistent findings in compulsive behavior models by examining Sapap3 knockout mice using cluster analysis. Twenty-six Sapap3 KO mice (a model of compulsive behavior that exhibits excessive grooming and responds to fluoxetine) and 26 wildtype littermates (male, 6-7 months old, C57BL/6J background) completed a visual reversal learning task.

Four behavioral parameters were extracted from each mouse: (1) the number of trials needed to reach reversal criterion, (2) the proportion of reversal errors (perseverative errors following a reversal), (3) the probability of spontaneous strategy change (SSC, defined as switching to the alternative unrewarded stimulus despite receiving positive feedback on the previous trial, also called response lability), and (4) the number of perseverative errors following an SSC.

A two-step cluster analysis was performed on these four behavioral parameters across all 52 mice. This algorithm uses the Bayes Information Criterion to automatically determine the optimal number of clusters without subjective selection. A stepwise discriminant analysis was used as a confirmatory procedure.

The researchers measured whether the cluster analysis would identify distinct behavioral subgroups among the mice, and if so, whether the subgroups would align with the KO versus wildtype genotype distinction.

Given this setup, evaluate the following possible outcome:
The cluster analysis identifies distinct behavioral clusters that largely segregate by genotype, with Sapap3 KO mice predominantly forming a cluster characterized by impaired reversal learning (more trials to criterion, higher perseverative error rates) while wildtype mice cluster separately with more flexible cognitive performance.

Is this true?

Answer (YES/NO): NO